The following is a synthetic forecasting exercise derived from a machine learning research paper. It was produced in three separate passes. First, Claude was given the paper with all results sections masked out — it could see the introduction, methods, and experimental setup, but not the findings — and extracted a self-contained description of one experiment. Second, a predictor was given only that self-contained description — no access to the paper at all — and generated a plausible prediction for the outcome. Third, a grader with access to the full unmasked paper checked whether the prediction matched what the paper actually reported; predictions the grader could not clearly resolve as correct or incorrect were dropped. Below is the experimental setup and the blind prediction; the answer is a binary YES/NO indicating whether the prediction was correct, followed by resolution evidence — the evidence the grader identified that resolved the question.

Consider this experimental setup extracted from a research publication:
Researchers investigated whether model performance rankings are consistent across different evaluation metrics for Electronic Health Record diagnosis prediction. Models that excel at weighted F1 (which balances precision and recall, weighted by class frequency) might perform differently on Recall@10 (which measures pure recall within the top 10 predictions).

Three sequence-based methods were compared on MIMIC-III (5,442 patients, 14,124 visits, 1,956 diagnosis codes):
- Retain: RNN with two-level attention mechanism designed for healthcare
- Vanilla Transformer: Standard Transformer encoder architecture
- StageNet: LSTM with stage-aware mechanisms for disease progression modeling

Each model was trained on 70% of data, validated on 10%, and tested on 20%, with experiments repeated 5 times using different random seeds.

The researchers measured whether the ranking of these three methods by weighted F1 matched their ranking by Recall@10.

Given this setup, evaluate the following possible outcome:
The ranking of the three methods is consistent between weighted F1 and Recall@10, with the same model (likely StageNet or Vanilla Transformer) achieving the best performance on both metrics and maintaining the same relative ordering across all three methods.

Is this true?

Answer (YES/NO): NO